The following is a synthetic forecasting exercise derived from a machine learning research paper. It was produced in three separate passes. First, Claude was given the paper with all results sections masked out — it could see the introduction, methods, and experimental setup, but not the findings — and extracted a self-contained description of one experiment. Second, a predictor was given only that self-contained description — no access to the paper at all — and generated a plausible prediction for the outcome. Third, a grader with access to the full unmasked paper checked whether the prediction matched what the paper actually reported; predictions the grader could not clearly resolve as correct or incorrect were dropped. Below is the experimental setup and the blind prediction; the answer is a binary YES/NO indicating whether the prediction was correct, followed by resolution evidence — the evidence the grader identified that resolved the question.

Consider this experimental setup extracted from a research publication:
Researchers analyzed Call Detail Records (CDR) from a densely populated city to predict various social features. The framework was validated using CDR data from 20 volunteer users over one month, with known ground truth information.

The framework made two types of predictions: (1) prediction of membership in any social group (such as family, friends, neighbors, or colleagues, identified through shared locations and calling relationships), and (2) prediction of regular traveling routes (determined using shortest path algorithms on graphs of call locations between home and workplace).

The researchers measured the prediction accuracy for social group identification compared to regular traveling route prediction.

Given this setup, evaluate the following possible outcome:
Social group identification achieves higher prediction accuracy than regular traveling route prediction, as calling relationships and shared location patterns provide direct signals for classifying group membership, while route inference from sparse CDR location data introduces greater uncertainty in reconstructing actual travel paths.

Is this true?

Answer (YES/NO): YES